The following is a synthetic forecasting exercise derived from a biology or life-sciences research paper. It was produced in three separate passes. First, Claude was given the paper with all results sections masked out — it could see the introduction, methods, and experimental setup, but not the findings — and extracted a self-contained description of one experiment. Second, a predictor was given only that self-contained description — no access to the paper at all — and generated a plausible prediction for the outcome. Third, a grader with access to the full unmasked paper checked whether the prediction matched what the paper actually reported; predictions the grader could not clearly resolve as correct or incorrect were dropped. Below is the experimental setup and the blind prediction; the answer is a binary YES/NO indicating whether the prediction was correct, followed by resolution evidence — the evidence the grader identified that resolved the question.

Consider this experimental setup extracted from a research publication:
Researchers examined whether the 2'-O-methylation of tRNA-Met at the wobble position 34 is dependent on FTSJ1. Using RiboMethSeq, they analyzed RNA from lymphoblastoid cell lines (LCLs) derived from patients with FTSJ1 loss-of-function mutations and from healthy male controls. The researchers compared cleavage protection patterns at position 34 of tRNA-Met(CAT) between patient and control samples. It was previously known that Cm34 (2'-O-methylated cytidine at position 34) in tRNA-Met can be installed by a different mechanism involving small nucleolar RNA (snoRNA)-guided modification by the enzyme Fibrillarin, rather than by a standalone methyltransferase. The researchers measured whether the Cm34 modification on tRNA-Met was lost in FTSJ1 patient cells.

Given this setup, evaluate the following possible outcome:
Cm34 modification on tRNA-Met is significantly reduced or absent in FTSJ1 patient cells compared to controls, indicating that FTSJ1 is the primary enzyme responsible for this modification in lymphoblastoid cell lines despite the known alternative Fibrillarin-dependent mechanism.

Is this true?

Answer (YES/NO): NO